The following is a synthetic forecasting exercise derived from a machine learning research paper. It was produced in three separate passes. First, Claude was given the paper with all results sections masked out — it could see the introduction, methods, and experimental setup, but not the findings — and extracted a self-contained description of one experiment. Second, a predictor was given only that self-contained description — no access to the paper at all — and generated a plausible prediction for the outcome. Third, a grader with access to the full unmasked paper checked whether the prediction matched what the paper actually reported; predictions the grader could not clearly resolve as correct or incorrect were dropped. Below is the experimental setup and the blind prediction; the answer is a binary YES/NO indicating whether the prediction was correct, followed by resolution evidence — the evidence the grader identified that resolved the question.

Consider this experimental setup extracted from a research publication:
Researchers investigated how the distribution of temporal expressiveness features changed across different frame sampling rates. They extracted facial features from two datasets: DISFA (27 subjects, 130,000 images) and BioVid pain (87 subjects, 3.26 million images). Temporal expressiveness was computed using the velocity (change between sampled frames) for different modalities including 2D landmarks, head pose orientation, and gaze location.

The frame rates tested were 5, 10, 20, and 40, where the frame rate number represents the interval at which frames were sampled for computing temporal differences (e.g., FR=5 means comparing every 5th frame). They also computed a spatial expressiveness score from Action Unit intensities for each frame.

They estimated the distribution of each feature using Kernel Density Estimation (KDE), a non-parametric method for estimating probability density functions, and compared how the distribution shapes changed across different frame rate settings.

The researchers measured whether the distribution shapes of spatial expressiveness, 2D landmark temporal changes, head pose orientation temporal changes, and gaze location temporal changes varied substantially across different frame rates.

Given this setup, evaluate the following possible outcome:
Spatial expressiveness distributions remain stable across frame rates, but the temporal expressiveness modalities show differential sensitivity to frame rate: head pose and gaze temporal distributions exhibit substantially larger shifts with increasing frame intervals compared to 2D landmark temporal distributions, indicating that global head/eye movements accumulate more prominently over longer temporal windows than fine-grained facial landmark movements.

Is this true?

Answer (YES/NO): NO